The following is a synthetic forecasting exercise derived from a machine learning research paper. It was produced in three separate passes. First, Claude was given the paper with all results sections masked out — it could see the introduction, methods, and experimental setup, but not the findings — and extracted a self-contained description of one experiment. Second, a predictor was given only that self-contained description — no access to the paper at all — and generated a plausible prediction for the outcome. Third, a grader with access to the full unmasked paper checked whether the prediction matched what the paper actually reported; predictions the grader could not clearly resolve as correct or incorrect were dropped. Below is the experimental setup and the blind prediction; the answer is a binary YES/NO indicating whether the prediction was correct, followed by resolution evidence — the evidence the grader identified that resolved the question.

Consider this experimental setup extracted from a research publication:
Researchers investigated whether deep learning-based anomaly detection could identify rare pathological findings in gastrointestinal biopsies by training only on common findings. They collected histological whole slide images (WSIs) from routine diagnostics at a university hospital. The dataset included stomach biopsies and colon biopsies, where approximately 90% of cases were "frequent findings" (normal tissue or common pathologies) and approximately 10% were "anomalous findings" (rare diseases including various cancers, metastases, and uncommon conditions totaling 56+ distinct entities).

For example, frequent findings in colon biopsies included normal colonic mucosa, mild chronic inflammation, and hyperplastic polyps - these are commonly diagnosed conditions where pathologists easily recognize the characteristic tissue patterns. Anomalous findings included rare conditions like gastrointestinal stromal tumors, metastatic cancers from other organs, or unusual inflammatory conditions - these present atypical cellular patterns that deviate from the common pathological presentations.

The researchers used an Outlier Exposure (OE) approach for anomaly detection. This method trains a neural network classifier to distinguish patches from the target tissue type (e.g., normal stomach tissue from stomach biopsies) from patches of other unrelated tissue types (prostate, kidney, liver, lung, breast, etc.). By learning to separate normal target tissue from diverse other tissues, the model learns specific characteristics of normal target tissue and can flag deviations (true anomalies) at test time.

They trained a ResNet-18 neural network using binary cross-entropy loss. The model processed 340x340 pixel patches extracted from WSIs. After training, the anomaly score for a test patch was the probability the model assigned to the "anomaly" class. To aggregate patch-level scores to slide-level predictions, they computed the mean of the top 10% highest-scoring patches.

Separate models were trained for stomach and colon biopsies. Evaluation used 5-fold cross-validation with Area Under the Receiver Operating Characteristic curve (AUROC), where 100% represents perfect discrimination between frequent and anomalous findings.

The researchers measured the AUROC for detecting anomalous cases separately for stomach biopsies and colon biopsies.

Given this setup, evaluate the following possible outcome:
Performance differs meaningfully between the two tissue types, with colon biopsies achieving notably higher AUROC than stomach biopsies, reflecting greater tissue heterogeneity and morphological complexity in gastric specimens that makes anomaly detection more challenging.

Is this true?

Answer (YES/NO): NO